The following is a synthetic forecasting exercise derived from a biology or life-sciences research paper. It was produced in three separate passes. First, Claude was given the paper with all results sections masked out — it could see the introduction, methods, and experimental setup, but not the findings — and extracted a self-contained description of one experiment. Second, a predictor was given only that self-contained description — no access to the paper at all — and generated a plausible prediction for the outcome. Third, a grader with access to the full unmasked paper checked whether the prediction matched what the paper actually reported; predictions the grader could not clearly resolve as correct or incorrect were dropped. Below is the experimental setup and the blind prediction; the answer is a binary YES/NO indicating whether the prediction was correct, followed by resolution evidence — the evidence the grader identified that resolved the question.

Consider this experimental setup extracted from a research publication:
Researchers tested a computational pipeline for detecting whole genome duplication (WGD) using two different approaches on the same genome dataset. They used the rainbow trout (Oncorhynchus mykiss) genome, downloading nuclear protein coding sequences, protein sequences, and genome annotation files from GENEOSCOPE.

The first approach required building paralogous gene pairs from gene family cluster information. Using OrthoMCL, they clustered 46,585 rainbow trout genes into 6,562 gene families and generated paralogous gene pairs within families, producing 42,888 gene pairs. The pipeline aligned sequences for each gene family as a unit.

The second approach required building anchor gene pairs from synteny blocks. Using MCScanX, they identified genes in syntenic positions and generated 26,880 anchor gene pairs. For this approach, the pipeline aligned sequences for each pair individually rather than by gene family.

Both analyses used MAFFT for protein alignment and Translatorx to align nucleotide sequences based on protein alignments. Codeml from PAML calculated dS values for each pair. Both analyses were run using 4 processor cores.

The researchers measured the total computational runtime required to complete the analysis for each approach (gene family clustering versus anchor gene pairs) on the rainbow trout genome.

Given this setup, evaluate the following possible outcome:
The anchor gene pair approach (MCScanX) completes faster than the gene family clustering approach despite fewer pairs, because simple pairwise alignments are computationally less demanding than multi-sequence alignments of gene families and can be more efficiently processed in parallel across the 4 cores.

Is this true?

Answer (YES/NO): NO